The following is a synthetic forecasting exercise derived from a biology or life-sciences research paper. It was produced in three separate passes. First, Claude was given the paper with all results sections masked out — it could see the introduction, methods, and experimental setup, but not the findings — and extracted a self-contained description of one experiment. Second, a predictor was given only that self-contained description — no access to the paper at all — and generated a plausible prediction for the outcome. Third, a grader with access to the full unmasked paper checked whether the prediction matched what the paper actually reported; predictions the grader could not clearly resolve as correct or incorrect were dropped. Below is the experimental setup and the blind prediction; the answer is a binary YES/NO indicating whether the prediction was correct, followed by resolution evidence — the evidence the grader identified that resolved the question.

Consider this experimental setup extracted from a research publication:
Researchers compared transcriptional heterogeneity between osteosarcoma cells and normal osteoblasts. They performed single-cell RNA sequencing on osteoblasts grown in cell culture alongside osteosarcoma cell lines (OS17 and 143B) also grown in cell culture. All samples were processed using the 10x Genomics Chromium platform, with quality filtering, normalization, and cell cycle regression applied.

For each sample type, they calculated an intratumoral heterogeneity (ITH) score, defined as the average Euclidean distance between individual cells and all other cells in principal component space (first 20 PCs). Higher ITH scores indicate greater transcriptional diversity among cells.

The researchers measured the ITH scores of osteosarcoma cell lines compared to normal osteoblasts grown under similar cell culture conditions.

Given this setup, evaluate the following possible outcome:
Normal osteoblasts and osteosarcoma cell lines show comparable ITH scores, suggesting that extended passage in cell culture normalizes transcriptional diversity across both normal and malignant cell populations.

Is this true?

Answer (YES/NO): NO